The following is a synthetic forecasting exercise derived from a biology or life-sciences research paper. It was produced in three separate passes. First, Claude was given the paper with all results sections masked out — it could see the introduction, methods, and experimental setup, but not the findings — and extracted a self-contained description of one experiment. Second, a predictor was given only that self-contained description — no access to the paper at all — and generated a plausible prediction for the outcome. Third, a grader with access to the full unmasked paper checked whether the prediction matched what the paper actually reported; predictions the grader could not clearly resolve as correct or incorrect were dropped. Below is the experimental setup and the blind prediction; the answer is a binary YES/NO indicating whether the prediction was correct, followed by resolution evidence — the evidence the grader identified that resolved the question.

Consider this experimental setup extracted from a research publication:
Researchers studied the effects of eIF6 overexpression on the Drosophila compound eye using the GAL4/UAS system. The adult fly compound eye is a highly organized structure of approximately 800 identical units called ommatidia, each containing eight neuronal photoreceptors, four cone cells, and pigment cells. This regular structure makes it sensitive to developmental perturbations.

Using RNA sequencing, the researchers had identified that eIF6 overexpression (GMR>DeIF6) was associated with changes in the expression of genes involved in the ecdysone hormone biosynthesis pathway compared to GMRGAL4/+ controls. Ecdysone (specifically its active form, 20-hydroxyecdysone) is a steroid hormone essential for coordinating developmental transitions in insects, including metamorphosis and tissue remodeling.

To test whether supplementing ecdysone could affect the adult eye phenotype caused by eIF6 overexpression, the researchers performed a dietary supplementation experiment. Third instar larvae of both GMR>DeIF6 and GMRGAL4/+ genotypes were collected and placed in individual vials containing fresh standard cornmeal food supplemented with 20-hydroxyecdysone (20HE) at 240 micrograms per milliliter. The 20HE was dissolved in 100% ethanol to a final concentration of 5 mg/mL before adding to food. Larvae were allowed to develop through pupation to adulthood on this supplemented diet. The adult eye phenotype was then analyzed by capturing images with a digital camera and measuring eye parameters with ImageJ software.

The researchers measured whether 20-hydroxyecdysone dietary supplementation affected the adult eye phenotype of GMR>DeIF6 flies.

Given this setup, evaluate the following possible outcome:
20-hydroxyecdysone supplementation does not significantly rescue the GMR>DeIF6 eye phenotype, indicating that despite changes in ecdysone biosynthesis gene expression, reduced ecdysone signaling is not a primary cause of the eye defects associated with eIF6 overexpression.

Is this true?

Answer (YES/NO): NO